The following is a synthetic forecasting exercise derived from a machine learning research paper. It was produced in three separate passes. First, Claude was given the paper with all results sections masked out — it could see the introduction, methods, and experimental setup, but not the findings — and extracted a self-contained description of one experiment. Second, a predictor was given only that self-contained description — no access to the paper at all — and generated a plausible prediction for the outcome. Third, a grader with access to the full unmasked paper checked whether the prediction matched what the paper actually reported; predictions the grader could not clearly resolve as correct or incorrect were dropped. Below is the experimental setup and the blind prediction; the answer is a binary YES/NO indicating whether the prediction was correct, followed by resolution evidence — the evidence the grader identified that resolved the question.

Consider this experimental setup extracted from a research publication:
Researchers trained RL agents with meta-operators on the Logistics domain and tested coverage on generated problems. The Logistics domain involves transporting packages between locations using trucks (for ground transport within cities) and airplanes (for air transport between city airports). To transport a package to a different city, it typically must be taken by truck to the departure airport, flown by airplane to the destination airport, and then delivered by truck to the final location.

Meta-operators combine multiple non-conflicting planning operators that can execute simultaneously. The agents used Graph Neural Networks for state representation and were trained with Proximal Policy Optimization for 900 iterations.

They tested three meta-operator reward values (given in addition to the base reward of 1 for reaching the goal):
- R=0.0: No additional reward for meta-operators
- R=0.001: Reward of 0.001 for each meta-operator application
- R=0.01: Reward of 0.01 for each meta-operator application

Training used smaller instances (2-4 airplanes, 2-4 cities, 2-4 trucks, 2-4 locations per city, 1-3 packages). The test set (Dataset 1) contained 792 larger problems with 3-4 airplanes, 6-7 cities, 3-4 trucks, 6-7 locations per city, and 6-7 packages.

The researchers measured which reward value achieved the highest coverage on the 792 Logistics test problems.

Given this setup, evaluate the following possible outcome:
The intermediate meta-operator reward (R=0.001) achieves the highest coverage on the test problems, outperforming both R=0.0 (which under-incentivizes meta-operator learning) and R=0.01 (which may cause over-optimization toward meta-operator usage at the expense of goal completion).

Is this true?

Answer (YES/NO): YES